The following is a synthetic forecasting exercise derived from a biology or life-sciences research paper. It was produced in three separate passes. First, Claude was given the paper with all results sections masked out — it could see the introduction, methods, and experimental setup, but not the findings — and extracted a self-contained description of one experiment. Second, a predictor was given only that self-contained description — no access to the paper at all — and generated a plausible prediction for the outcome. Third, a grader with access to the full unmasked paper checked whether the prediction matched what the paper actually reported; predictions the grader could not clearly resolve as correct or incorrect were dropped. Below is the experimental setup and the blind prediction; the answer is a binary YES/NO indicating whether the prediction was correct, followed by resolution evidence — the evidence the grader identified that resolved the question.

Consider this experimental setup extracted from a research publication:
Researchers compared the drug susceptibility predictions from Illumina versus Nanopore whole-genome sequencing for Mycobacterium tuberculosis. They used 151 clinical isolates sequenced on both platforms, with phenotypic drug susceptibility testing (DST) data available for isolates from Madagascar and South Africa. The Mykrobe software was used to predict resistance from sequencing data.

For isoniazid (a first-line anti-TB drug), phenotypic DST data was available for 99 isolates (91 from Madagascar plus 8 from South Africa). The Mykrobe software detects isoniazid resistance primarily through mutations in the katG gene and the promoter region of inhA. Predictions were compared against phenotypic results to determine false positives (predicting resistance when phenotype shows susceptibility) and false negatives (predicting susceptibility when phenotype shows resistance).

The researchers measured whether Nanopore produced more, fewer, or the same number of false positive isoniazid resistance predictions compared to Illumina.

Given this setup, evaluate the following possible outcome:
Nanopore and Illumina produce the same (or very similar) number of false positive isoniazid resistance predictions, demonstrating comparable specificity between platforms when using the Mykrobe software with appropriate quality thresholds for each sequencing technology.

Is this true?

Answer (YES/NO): NO